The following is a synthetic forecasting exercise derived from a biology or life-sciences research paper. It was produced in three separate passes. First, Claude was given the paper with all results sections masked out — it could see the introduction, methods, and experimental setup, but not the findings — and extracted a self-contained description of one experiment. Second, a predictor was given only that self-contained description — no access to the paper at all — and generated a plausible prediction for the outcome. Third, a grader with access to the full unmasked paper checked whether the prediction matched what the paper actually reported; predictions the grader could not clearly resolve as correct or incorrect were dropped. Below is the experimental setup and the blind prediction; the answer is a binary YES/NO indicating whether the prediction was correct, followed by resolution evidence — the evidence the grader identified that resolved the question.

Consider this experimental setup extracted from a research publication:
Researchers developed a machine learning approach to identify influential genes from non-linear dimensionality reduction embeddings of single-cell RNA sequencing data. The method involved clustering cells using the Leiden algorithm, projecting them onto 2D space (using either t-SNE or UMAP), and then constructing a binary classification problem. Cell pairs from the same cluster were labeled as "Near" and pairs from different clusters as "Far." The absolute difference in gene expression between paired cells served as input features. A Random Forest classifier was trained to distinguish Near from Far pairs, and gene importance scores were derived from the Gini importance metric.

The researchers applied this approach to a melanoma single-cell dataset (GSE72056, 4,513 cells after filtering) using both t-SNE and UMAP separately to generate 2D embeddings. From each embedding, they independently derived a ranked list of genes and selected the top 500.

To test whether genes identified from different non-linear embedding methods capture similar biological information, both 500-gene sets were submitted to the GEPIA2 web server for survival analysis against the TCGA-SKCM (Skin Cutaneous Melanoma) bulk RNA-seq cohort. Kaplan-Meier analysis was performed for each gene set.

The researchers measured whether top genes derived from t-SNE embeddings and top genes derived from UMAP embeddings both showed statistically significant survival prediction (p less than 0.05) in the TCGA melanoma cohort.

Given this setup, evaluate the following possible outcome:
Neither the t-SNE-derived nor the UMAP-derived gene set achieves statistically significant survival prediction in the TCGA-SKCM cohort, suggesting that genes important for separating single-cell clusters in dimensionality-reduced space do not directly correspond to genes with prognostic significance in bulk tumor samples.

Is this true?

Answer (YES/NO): NO